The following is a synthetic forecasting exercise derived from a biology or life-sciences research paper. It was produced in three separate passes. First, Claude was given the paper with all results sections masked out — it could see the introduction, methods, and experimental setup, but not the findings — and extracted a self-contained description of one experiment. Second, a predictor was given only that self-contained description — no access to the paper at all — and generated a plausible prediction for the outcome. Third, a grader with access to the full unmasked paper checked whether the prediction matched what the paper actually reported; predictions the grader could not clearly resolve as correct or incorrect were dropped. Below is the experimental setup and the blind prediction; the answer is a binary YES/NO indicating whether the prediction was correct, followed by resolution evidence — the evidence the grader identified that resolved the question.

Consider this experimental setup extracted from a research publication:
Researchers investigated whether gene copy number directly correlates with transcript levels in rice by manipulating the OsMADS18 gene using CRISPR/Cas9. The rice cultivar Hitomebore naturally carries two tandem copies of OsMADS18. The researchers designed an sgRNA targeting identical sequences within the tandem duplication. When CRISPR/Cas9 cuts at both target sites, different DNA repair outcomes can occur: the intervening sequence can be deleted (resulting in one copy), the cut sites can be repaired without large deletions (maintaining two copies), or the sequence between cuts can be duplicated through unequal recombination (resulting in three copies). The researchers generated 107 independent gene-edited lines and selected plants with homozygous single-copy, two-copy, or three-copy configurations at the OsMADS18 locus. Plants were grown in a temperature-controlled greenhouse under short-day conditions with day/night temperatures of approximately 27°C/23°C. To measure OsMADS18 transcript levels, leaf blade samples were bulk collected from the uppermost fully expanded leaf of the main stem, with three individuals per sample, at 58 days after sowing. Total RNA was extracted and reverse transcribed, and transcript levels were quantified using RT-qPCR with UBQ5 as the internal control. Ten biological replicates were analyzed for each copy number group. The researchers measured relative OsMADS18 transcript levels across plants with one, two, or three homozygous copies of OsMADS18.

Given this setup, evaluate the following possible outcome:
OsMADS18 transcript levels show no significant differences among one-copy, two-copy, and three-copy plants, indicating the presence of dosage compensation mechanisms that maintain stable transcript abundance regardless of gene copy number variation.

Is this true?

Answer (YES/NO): NO